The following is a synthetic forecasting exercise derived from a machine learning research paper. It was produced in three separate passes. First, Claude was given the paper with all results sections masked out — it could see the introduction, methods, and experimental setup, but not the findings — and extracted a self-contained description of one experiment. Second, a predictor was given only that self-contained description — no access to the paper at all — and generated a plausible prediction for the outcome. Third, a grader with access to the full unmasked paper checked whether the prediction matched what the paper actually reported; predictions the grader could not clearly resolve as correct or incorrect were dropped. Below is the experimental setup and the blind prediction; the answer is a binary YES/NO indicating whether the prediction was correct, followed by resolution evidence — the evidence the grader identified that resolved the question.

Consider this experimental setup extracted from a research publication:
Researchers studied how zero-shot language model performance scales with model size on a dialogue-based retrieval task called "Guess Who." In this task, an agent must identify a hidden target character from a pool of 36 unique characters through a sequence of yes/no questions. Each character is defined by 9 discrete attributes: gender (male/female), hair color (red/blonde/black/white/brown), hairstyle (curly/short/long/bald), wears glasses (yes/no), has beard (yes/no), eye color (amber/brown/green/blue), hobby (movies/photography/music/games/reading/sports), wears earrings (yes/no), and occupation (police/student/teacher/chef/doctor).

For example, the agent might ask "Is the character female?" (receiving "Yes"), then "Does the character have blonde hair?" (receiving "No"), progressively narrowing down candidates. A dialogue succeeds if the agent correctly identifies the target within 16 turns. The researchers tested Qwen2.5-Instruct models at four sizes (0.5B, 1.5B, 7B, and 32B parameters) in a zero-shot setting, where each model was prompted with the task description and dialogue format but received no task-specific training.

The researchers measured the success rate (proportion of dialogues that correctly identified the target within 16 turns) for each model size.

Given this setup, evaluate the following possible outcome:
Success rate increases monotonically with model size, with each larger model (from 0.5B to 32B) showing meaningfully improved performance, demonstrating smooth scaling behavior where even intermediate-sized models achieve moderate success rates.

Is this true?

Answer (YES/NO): NO